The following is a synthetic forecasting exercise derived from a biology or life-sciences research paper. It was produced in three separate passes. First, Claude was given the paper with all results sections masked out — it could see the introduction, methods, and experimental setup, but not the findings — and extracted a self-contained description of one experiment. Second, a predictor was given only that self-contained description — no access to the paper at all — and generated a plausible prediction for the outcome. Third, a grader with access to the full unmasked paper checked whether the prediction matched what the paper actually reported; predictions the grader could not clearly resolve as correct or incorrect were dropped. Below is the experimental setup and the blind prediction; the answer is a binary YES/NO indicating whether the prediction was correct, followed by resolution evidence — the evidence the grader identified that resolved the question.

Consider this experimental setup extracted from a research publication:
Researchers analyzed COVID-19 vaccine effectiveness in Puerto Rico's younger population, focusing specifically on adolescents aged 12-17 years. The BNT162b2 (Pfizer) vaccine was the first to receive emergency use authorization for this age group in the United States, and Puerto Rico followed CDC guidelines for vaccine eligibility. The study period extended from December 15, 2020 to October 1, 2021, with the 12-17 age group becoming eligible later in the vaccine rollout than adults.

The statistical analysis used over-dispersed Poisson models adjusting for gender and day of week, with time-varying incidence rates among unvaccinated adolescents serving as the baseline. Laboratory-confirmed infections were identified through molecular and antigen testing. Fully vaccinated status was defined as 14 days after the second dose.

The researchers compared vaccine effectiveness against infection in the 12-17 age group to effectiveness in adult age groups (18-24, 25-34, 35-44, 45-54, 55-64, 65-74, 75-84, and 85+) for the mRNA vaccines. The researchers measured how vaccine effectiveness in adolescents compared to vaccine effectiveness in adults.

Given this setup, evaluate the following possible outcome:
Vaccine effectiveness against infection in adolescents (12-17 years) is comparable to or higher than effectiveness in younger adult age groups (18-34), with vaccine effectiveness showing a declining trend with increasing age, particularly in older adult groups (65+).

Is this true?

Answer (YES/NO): NO